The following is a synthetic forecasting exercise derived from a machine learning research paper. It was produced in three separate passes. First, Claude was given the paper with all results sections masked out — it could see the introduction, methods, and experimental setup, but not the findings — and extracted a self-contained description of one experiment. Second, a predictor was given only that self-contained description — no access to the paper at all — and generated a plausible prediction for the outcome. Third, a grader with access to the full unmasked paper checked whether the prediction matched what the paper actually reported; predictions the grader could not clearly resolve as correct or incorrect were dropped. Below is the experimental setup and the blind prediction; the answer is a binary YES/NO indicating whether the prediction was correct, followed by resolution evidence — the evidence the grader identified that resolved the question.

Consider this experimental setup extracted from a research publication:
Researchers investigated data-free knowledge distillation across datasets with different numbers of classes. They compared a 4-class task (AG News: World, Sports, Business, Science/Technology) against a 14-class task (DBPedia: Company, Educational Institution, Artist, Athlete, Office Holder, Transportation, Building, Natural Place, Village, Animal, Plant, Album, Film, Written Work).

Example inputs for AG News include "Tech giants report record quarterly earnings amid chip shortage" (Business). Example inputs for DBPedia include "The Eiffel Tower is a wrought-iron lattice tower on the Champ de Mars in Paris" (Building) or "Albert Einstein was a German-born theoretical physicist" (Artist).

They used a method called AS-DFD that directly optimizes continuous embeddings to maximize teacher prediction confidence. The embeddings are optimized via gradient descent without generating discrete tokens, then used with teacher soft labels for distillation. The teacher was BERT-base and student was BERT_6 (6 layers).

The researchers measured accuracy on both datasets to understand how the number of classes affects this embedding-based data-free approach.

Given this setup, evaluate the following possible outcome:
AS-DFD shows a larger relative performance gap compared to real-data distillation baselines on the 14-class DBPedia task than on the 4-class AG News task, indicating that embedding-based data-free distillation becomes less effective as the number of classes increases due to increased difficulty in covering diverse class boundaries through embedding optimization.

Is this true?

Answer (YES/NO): NO